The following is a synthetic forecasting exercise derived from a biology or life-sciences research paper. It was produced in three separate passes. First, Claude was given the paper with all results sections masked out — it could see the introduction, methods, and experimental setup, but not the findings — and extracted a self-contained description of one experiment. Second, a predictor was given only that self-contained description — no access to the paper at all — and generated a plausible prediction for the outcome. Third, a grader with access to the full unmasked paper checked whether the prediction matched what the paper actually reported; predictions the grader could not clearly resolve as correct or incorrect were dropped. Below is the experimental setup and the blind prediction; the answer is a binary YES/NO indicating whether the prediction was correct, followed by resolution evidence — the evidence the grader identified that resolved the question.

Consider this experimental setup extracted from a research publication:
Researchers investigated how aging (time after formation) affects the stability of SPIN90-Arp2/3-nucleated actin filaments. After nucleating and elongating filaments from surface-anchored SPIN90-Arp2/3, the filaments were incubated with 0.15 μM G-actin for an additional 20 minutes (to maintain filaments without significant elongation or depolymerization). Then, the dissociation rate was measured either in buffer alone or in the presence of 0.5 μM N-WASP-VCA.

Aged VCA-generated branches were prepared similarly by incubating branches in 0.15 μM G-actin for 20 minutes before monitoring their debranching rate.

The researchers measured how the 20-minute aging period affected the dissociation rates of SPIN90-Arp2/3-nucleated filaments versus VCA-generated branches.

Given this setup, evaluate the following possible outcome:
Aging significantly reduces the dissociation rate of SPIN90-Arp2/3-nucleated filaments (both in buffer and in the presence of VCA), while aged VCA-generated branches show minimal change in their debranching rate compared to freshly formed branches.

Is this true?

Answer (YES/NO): NO